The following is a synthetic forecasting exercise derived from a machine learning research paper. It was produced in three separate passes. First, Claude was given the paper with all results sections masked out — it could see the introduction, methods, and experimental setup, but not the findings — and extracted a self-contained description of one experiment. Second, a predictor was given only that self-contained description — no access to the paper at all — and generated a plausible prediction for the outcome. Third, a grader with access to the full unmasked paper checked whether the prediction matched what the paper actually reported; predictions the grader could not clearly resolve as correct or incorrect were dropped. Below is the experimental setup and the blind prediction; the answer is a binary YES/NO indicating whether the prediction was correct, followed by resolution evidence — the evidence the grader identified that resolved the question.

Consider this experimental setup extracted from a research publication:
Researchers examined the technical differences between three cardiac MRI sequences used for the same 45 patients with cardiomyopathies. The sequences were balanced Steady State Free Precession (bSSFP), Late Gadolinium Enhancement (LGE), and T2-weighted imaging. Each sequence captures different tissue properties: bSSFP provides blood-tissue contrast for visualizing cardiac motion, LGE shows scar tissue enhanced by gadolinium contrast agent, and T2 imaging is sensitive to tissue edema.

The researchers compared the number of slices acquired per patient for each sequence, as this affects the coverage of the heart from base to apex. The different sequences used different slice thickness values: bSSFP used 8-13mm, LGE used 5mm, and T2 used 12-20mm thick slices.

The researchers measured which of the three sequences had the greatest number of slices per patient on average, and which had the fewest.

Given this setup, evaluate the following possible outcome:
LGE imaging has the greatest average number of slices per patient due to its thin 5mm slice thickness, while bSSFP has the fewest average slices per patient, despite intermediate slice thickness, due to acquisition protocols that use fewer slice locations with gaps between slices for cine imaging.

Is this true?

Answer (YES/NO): NO